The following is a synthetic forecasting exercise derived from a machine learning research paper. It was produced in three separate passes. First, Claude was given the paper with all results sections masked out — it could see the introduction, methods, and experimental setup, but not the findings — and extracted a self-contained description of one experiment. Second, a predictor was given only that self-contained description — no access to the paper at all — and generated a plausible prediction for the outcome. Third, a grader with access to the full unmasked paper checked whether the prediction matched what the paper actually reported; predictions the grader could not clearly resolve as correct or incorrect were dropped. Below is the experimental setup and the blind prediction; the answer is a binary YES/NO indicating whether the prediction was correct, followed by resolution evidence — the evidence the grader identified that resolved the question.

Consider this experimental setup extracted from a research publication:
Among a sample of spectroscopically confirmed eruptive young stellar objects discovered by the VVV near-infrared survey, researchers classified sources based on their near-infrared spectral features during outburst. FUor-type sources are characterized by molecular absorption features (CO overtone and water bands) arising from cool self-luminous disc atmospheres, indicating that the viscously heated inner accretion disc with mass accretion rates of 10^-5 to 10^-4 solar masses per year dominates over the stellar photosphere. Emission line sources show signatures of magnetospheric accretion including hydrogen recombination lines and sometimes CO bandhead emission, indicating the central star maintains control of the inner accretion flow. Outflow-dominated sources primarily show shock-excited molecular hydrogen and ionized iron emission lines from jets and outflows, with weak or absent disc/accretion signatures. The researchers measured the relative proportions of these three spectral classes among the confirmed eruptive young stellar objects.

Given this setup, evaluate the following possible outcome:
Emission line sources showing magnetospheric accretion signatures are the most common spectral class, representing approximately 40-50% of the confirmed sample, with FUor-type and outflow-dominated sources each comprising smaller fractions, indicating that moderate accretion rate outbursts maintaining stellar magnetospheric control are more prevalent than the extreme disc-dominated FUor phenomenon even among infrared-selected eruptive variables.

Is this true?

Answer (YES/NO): NO